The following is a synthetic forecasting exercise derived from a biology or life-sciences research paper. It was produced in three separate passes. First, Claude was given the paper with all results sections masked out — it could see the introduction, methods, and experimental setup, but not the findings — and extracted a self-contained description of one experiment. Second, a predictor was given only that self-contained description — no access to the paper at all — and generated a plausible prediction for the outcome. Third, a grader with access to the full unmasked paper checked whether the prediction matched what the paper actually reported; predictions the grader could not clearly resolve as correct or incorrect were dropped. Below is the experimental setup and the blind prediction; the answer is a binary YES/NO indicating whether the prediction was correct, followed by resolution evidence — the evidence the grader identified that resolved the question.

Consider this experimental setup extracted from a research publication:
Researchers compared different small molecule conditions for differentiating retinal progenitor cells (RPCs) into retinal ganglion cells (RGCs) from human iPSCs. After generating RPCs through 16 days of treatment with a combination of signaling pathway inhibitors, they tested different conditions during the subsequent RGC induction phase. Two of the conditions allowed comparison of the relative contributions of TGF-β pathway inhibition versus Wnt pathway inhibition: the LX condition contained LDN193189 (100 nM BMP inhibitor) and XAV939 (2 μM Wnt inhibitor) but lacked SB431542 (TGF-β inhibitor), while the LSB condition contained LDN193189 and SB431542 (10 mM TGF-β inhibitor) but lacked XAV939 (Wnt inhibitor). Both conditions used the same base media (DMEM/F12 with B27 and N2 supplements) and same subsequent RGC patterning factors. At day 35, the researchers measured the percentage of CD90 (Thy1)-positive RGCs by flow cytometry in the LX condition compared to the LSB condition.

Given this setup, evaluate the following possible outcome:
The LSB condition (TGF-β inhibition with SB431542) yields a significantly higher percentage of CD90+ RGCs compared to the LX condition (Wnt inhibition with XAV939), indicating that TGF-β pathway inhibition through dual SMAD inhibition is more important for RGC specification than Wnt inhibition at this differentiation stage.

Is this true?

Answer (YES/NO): NO